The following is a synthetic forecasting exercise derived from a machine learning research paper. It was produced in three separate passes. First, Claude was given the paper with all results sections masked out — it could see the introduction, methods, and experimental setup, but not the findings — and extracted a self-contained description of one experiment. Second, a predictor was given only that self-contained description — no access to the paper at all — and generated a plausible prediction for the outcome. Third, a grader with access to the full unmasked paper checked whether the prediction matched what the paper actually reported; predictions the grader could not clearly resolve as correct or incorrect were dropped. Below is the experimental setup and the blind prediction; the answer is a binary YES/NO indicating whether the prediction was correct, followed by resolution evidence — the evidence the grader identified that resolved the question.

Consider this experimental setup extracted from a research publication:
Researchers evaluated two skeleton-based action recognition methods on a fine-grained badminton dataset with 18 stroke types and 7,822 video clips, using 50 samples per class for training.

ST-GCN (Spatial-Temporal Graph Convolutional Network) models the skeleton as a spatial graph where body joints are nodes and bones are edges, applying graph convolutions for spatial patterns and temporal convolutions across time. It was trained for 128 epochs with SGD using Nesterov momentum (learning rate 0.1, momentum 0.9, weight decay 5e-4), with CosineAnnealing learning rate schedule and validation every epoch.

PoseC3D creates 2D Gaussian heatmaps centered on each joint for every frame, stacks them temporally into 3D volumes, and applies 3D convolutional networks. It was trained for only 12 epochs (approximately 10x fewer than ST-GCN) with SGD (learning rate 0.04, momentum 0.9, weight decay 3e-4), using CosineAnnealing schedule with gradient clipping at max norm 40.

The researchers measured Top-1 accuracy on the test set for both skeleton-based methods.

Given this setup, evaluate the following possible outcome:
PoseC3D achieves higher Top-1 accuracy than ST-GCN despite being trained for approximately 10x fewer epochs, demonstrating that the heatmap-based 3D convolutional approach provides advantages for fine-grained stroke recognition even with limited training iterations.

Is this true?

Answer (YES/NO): NO